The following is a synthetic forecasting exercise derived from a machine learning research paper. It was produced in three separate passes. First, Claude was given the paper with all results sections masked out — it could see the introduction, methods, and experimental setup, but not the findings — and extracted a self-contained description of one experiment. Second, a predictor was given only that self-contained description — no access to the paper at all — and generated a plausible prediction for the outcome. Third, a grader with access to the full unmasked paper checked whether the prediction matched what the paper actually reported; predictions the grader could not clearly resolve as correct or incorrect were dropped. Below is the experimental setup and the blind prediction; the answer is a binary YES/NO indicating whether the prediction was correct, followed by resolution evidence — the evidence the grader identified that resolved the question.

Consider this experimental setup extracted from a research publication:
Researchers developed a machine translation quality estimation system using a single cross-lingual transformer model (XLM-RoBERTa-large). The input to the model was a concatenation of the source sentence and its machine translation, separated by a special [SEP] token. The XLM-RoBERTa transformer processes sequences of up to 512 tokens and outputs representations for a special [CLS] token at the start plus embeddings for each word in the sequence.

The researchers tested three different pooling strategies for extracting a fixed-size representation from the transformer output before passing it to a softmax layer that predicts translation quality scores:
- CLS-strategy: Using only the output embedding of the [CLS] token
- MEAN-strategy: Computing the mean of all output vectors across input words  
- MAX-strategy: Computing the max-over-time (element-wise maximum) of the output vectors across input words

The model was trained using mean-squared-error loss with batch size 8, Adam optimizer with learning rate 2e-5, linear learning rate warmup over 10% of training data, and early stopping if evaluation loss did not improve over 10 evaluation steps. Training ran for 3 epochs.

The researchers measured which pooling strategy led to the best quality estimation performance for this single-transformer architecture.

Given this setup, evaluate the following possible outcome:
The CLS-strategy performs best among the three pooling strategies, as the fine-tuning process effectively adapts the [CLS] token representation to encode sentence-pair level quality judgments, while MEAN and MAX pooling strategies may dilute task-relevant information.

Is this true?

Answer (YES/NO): YES